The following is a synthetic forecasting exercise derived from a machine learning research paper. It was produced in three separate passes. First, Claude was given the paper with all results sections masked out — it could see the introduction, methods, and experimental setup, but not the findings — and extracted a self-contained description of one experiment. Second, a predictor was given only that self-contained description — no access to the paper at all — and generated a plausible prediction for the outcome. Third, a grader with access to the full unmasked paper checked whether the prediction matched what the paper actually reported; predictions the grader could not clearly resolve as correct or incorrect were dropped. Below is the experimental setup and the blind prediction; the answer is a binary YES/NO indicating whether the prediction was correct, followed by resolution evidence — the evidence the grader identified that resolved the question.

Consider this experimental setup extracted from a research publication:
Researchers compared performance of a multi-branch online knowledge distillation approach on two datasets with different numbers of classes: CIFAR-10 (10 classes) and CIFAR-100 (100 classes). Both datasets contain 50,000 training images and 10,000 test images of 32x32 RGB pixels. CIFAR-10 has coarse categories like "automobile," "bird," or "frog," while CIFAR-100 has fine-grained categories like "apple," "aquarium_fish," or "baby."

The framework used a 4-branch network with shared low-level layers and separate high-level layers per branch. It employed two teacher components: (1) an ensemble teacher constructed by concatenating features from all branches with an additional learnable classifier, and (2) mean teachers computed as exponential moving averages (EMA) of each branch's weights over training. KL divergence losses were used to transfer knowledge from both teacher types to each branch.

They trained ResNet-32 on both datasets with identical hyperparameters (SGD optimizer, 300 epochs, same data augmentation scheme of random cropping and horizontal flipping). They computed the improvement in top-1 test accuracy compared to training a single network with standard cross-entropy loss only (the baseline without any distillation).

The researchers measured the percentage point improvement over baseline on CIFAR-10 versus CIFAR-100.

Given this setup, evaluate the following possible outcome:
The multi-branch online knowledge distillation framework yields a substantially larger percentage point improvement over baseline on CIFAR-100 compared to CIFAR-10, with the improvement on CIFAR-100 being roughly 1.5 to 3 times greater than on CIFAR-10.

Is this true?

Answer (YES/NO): YES